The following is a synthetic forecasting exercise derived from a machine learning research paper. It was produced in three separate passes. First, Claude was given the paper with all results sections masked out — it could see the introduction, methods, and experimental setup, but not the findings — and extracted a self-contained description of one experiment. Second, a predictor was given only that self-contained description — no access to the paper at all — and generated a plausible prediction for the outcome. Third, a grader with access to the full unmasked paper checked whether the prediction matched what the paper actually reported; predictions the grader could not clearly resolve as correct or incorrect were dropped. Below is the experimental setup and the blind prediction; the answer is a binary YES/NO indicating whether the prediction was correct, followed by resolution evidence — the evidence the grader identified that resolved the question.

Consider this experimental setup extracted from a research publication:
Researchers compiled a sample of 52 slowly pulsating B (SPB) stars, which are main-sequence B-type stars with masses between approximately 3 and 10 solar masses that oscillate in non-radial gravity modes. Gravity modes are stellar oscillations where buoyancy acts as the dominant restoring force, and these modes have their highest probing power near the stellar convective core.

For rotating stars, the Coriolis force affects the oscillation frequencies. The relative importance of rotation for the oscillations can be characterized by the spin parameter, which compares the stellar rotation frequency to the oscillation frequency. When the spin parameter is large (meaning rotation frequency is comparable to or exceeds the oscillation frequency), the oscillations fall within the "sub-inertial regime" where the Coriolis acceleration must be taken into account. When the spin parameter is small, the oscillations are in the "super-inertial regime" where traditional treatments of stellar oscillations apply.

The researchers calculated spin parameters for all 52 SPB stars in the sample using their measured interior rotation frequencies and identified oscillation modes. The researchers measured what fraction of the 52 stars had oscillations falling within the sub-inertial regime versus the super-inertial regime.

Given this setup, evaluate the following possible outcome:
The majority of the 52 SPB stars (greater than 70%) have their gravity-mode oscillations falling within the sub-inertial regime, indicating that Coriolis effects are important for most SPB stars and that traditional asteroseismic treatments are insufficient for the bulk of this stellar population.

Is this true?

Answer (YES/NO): YES